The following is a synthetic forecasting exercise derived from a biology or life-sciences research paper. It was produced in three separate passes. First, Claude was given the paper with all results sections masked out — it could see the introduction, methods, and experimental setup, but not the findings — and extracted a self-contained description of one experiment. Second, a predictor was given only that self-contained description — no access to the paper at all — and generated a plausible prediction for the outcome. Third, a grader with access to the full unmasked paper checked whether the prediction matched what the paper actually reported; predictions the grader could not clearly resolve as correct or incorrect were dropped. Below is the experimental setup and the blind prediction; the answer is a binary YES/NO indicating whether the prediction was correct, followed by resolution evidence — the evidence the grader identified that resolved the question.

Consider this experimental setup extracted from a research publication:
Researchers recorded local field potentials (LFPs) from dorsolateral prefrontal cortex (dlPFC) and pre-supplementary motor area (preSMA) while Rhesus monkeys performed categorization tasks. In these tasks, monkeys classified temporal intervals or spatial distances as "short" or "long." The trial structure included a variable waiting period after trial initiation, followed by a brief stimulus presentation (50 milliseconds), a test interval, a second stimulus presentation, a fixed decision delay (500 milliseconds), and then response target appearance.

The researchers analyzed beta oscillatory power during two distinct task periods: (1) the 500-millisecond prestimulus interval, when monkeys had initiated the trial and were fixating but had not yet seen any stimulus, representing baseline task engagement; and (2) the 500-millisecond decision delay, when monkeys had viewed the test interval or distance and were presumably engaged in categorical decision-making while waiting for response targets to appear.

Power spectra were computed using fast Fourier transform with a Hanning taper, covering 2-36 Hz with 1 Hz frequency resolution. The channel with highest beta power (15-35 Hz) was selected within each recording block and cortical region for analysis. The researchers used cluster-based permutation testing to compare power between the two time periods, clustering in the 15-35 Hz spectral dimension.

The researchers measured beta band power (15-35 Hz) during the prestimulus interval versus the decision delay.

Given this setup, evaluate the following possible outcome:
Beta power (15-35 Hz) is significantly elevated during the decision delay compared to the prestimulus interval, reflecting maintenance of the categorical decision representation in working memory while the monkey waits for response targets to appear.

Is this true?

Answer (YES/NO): NO